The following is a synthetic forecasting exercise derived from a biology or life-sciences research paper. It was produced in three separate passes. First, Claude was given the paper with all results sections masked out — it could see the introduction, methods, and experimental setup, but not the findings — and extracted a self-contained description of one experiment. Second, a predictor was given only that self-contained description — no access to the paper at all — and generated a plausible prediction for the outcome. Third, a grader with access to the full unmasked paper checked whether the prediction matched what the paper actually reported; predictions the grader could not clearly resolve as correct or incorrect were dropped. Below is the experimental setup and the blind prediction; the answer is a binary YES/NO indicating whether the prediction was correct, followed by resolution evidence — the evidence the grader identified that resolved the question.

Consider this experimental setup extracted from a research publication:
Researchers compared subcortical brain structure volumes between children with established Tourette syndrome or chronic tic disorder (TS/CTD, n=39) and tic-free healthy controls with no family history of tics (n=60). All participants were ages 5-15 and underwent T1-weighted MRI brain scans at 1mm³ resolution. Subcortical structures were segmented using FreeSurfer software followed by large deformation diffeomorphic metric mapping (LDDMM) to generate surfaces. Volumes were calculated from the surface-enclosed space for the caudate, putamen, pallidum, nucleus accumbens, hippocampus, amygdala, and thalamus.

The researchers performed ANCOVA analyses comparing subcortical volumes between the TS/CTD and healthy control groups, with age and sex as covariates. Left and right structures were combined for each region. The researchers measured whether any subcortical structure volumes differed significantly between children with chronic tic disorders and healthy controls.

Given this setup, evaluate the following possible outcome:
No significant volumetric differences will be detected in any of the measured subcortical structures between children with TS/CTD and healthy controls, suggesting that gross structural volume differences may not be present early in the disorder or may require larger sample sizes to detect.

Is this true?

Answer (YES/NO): YES